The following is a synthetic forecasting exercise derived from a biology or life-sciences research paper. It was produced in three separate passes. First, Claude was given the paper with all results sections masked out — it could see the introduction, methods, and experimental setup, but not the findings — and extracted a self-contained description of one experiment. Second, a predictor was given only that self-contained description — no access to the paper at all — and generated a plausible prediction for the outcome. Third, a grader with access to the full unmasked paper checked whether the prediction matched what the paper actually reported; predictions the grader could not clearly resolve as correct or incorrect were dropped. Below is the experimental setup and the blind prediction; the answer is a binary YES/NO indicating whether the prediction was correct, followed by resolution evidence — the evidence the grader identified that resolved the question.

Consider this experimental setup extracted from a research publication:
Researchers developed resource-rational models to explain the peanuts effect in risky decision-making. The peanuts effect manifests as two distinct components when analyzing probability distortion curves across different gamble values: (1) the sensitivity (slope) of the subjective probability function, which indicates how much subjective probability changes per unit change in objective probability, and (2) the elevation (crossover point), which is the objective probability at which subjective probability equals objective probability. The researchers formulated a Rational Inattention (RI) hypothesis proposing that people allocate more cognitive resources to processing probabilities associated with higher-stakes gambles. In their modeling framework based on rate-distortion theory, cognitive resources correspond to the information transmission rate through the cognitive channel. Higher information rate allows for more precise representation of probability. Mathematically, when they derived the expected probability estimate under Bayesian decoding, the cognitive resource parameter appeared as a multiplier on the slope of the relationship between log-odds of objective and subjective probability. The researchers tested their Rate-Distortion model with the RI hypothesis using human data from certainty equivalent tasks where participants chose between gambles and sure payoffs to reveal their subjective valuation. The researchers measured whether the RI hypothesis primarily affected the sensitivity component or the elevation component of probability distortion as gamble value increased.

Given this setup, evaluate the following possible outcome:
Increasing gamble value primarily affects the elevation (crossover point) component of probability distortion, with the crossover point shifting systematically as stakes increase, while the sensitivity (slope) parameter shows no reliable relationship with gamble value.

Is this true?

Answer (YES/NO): NO